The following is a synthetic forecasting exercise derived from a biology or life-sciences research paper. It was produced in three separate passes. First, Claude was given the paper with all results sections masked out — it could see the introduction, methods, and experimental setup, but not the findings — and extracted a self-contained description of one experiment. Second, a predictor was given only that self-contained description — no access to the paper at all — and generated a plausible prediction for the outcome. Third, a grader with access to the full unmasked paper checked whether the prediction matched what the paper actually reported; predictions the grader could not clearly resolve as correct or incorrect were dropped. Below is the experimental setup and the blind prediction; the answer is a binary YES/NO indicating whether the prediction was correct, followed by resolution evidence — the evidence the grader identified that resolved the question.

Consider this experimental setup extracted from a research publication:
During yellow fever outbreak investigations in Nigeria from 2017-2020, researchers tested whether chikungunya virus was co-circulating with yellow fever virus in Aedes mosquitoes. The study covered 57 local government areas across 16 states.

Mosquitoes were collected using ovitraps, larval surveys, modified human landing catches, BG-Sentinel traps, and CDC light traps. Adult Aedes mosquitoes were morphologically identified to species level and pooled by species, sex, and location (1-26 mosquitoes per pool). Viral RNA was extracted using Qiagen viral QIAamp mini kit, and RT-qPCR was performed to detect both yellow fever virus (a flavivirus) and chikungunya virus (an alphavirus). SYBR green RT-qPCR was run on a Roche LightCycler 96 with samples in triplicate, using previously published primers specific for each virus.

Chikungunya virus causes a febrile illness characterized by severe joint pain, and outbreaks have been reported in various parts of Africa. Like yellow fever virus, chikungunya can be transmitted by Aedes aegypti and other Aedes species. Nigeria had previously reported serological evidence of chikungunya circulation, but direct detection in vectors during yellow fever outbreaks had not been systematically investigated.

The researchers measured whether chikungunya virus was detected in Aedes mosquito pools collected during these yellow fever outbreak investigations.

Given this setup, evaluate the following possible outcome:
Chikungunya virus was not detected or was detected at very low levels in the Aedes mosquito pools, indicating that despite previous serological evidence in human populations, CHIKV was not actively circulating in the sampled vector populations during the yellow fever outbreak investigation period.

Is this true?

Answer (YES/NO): NO